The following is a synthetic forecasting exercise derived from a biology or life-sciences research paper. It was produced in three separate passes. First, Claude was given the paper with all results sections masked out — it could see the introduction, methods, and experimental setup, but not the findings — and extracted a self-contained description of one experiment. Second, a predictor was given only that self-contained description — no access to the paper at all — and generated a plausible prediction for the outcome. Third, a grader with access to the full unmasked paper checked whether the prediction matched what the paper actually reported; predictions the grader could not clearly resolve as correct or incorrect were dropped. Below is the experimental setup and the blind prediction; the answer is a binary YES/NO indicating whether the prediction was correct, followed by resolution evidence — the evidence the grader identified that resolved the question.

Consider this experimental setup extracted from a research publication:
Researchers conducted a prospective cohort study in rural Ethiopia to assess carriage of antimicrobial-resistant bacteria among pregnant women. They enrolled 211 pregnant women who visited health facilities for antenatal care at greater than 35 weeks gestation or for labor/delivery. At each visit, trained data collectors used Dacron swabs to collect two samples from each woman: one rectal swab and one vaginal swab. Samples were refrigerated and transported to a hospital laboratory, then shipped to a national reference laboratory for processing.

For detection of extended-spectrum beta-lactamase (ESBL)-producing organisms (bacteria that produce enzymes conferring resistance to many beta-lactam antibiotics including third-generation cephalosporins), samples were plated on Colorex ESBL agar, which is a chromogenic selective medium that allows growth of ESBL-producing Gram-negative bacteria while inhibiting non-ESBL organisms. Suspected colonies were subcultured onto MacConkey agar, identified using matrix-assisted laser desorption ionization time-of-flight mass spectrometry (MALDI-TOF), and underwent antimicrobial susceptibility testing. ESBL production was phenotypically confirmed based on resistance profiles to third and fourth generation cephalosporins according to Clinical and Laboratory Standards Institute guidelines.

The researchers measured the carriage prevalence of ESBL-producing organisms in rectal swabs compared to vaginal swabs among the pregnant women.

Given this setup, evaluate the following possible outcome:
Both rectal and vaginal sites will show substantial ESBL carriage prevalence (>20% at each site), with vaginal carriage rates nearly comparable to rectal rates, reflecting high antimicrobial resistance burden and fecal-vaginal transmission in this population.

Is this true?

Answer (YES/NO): NO